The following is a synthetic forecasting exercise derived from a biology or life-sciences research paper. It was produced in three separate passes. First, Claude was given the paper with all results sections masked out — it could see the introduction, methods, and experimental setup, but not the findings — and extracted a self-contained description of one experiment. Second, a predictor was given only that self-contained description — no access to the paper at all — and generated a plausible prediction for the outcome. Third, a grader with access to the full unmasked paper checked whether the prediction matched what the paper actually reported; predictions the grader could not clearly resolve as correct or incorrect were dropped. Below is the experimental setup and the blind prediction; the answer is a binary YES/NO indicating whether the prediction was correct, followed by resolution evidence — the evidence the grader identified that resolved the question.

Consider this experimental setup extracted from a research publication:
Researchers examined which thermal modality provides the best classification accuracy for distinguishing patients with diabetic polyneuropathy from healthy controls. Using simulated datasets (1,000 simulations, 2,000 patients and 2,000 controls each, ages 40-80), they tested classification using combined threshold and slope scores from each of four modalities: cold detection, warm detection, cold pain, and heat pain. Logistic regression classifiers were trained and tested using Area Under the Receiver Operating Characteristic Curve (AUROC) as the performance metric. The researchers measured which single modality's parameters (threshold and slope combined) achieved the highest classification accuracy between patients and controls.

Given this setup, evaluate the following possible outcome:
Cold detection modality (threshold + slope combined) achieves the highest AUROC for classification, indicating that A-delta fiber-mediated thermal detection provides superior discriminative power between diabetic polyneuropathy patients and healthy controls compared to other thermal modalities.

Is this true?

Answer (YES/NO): YES